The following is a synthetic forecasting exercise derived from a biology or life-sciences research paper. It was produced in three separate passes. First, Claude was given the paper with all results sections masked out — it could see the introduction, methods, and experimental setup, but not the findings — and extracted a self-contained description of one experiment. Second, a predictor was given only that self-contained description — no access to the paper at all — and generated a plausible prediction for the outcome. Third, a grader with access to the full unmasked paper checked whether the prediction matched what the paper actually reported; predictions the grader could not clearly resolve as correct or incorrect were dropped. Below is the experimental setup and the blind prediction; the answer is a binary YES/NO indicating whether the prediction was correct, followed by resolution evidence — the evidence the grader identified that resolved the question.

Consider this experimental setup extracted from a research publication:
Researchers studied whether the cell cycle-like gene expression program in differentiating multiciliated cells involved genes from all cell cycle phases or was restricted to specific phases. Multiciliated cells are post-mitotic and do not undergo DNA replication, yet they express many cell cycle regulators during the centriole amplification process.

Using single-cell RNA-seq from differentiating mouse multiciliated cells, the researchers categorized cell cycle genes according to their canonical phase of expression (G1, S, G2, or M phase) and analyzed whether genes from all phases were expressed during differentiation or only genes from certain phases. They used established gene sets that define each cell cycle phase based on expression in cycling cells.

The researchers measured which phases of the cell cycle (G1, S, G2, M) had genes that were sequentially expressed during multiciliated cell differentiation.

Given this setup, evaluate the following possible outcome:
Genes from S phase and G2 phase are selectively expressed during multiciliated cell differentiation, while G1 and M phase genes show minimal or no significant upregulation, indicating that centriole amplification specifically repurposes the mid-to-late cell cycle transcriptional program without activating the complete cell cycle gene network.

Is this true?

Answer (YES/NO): NO